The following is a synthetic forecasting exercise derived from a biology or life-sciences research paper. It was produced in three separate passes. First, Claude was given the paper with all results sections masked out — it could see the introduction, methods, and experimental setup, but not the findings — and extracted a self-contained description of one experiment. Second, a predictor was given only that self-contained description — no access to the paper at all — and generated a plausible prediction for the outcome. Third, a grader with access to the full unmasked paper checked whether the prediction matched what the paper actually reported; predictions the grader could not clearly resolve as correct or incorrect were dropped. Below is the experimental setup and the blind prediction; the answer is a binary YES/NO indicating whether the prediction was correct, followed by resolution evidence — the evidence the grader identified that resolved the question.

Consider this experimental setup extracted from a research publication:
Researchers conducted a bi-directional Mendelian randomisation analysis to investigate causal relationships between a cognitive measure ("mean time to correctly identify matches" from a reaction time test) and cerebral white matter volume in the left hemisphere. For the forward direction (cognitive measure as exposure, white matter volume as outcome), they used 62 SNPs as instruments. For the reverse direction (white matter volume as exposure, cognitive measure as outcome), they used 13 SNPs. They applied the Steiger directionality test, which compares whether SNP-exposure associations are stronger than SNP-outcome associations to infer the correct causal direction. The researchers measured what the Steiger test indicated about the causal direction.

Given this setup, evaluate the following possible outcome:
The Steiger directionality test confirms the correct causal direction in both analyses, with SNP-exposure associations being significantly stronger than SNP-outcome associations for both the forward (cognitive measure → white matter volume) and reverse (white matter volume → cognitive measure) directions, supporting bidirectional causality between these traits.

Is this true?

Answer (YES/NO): NO